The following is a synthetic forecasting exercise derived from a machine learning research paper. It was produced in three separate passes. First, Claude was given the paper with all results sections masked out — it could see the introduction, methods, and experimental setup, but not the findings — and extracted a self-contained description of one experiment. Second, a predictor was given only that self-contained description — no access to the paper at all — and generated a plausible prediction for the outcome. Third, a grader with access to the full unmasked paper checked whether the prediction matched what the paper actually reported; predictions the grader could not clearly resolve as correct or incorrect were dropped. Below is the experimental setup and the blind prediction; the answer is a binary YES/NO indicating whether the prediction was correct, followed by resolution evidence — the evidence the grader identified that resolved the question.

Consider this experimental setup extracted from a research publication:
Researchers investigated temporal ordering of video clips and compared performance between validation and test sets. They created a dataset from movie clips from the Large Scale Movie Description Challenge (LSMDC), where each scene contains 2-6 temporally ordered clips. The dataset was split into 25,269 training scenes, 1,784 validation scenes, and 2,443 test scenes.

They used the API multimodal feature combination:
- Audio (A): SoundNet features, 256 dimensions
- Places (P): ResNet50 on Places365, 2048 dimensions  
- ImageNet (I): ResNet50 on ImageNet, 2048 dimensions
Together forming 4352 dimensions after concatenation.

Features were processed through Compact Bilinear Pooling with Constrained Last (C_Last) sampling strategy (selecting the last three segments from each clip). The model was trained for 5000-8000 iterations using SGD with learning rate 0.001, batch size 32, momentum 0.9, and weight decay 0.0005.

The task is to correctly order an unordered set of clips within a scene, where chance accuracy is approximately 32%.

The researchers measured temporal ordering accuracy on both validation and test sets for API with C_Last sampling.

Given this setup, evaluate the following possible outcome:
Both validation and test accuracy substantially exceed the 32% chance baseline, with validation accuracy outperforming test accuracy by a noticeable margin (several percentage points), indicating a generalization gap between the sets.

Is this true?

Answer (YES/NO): NO